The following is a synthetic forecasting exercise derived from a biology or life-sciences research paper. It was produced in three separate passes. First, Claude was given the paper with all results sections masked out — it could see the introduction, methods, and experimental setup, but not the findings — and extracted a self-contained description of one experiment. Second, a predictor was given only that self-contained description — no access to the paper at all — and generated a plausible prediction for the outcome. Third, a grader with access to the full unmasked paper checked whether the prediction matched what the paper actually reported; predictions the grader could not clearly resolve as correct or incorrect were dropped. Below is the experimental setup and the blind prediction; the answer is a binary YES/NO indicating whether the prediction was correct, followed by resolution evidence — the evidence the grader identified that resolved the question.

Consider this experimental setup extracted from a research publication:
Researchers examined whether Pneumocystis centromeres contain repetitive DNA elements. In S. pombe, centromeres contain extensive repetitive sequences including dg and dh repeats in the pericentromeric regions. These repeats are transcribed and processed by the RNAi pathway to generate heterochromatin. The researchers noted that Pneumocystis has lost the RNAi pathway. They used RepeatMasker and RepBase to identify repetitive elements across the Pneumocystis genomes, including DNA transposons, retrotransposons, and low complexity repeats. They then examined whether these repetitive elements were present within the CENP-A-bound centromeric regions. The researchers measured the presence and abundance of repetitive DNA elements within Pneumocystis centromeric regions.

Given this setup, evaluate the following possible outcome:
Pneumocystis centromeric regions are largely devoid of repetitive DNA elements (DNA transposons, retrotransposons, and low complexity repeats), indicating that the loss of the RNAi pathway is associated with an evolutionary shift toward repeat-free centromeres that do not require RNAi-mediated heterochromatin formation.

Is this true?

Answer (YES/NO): YES